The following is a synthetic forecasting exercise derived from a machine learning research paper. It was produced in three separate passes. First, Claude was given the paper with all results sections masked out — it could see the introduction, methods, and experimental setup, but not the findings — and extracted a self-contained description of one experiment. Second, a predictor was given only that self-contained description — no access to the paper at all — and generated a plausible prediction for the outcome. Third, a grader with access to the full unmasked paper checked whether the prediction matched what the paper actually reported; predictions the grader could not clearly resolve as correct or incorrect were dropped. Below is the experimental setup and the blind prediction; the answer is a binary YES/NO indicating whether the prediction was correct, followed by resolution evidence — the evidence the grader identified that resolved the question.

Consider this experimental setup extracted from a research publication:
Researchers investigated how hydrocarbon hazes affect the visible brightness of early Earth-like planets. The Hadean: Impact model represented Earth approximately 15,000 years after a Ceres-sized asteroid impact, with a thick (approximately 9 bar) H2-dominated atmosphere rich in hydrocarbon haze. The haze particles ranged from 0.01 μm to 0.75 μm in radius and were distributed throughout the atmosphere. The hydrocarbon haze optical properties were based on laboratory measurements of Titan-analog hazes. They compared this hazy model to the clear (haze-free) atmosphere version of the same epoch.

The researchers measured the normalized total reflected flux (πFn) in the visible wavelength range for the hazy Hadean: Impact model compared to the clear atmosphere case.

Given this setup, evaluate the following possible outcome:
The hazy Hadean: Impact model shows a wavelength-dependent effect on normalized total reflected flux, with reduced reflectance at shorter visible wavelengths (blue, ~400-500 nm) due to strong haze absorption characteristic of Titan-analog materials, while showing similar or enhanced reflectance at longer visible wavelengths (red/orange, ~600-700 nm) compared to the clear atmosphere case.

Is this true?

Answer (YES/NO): YES